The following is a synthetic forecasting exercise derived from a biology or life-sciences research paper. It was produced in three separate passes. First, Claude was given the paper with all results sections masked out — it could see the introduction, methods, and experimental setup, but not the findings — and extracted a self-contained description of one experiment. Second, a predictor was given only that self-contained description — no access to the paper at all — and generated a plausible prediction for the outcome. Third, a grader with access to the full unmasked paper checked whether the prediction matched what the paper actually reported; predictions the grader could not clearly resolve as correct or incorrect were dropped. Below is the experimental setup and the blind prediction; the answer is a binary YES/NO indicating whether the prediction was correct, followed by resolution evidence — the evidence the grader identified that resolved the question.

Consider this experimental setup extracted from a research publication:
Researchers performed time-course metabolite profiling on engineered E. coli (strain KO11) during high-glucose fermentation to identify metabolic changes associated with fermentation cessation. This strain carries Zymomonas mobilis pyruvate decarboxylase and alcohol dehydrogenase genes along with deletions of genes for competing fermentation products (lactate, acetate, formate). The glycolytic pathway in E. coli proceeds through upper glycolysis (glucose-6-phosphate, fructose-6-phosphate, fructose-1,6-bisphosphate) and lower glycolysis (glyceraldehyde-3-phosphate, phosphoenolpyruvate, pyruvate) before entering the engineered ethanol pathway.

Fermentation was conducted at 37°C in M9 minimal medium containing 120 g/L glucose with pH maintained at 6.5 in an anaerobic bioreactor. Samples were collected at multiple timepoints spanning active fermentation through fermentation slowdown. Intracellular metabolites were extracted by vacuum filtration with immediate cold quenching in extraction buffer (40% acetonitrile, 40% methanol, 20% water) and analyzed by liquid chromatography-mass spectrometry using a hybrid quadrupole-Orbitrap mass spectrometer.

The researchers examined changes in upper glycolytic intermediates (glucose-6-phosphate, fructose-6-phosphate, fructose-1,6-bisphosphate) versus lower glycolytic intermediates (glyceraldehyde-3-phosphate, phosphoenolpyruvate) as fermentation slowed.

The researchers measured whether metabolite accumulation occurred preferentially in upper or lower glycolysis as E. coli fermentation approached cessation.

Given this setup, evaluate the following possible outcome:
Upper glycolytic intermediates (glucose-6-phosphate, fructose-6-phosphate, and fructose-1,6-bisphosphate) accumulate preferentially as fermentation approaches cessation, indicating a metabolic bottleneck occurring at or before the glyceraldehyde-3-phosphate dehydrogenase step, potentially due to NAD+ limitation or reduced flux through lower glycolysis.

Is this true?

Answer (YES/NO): NO